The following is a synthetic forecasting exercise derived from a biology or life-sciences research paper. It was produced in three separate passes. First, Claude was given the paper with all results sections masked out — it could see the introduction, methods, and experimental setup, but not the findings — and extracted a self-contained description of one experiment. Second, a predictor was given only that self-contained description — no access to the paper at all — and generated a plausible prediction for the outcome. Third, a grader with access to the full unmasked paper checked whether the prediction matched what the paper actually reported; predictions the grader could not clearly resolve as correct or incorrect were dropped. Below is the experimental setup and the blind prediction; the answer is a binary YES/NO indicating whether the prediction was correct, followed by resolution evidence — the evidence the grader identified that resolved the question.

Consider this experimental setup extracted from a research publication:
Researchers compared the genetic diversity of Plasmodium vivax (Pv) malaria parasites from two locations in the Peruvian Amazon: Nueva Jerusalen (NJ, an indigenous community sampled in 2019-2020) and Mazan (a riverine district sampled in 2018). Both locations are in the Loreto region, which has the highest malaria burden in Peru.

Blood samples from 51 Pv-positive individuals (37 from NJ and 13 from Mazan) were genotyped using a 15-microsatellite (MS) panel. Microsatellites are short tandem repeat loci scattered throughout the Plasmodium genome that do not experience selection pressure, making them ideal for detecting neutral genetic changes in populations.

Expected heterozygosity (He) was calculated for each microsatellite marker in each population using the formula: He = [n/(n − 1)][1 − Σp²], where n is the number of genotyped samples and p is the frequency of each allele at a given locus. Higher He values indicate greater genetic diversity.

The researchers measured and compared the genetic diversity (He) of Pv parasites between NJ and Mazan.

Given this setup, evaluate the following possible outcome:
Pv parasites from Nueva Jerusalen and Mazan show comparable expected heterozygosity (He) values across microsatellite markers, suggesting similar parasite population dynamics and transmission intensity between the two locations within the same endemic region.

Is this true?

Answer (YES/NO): NO